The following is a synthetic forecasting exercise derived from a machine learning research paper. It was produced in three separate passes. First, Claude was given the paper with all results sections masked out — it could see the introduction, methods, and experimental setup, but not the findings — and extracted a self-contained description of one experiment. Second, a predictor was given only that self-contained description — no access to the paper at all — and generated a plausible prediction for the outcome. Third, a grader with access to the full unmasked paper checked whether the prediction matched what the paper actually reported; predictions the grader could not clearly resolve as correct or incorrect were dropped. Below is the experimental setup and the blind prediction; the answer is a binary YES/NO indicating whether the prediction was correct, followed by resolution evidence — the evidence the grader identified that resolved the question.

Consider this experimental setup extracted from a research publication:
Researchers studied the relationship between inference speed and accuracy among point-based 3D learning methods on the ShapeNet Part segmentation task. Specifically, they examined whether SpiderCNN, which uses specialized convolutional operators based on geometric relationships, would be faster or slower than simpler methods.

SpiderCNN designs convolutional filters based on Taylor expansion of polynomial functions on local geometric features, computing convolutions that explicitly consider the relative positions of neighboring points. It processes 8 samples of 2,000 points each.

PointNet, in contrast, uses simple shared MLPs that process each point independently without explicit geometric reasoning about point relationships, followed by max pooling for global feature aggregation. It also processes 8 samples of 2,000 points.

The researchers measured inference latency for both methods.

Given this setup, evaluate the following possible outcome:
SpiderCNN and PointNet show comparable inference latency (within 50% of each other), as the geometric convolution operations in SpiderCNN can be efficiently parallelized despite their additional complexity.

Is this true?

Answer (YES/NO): NO